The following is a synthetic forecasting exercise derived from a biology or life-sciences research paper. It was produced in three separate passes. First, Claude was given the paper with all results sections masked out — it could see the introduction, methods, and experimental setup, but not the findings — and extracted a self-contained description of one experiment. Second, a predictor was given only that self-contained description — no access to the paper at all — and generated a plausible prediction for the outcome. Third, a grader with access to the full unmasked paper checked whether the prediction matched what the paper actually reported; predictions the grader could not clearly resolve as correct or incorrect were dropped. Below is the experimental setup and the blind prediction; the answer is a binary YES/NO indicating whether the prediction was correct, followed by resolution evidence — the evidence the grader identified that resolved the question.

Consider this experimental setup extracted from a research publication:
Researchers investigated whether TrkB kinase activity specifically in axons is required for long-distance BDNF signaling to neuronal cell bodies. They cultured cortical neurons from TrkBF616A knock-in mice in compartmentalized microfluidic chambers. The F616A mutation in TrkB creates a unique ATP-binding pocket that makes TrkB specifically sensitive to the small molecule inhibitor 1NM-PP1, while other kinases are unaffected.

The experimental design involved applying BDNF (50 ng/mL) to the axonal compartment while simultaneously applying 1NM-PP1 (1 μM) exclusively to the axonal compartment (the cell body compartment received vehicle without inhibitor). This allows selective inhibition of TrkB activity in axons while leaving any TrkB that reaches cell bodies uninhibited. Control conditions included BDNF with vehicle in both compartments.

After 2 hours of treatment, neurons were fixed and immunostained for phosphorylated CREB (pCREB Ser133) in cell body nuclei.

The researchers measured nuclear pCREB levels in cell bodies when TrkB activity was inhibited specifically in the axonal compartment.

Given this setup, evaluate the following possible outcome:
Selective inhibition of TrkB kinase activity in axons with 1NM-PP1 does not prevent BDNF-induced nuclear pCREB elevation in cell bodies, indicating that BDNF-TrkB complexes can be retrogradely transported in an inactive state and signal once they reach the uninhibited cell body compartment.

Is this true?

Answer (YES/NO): NO